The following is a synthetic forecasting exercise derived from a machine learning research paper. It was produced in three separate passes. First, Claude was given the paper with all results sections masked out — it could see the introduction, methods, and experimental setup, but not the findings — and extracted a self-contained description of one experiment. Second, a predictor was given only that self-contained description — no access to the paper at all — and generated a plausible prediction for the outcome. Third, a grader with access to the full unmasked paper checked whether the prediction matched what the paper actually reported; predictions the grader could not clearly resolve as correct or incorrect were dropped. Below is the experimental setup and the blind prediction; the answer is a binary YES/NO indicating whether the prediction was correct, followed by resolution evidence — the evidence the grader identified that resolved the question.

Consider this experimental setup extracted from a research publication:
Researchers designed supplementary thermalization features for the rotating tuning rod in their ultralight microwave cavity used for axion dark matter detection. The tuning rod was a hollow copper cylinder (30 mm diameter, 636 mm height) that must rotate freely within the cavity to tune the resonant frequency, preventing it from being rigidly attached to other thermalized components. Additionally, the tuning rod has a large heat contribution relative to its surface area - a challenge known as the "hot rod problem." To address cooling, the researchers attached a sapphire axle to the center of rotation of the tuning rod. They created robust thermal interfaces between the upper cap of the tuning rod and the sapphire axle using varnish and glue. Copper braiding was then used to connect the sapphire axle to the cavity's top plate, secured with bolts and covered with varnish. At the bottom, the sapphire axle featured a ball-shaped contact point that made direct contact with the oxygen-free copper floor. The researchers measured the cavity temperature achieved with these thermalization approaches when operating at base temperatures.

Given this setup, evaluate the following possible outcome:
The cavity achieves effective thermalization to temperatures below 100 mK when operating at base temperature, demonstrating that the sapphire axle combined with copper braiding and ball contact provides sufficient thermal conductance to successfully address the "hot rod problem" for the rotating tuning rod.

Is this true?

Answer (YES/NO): YES